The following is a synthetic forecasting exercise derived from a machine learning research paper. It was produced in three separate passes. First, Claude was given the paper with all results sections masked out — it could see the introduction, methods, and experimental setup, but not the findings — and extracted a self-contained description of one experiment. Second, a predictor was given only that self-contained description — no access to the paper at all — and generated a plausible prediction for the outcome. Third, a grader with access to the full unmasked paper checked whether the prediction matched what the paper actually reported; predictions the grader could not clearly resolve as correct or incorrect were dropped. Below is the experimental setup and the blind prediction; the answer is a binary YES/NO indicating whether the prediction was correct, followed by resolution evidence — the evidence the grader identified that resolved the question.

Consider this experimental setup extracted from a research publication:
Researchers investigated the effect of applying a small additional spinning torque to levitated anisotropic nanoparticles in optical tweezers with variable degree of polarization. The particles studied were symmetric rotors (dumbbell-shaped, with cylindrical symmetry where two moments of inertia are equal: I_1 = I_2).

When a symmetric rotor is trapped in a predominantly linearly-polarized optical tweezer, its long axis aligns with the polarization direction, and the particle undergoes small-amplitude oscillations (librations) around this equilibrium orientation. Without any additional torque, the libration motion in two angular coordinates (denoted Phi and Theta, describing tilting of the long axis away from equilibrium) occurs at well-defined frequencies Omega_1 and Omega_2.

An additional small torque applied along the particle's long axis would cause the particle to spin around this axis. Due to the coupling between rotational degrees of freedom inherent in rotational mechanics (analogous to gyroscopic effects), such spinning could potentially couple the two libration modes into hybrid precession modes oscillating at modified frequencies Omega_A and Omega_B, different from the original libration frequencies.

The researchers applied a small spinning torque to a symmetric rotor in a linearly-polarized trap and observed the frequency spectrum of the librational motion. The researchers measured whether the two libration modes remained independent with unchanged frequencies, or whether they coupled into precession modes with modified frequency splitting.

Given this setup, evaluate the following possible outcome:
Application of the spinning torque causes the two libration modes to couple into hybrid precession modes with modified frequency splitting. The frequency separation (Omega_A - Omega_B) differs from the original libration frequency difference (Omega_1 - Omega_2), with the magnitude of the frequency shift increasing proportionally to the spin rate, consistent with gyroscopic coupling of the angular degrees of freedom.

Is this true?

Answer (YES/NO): YES